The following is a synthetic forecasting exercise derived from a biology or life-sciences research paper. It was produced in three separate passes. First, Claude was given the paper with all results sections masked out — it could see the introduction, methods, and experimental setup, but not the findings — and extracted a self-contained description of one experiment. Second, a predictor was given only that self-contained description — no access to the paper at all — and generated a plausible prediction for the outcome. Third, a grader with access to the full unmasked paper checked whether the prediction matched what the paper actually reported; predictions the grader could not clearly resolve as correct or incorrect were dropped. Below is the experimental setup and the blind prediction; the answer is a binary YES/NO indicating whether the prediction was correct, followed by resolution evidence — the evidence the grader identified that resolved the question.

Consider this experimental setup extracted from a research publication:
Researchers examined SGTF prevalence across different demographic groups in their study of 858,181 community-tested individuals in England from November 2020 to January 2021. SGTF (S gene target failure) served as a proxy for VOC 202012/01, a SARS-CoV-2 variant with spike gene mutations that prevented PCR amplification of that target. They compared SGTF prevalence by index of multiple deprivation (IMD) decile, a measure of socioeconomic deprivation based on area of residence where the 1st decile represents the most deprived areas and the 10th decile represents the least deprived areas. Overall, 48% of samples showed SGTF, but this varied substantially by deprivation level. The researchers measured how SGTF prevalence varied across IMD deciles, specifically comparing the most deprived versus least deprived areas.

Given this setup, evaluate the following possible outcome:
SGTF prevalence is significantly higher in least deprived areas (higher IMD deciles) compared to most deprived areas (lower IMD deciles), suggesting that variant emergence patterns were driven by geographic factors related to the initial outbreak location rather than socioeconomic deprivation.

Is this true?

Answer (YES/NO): YES